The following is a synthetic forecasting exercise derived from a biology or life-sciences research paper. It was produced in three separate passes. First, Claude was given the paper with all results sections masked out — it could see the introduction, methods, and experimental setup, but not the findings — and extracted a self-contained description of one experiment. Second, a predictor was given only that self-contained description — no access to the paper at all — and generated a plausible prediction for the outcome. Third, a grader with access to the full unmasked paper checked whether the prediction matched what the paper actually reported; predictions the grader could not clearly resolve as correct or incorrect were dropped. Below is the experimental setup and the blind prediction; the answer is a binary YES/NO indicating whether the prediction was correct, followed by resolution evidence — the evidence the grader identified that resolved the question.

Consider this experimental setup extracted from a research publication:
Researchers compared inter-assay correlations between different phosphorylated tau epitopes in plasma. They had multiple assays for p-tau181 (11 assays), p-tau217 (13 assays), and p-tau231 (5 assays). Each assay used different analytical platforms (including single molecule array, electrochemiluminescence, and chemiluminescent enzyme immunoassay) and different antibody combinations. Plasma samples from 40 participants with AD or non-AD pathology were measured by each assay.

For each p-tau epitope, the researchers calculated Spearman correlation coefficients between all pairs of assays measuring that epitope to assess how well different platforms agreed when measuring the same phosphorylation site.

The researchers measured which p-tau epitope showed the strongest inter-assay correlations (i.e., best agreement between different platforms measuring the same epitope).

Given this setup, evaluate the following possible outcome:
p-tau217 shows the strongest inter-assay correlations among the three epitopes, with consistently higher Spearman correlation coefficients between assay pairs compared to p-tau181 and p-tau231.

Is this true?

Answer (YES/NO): YES